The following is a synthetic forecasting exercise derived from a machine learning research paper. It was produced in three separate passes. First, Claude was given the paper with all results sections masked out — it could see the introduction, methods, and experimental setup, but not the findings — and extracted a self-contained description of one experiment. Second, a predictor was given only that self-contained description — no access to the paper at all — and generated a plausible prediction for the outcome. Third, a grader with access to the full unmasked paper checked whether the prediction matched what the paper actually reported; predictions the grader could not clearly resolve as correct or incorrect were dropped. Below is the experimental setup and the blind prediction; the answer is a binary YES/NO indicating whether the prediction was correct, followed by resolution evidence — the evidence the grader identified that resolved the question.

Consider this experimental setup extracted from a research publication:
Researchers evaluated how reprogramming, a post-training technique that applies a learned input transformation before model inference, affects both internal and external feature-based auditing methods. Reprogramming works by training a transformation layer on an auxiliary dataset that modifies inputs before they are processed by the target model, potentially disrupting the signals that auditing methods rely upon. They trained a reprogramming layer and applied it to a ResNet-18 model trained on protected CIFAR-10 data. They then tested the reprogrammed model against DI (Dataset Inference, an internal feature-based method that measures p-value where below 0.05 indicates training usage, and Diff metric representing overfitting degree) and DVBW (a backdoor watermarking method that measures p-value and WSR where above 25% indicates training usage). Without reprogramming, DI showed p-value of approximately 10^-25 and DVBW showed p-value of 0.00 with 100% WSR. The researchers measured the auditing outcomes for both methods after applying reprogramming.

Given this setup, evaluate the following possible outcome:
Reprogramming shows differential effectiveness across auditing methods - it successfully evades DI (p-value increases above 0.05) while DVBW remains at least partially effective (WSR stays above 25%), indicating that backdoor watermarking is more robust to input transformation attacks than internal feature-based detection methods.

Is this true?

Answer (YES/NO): NO